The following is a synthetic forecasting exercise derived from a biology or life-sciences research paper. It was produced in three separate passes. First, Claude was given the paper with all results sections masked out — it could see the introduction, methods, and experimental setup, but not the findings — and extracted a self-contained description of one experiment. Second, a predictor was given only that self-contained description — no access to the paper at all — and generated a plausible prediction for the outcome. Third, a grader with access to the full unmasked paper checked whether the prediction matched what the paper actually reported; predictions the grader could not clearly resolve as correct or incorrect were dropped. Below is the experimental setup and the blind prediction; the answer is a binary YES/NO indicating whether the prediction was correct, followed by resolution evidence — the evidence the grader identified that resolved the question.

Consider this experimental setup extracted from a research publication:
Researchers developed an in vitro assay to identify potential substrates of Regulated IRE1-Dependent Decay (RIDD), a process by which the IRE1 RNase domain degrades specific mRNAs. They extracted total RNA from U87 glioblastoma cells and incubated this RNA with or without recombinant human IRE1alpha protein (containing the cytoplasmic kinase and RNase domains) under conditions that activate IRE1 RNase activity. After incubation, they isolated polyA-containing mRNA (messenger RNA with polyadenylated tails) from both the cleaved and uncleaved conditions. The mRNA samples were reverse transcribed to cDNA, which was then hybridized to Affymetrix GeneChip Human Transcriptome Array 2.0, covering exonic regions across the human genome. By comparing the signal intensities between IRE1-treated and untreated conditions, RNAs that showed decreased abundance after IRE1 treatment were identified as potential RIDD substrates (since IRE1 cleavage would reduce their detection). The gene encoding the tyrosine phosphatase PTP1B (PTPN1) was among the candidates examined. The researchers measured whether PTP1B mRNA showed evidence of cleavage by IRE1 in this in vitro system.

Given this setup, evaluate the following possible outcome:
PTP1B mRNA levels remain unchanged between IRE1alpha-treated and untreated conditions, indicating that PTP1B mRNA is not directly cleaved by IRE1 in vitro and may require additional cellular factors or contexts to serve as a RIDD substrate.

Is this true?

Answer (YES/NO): NO